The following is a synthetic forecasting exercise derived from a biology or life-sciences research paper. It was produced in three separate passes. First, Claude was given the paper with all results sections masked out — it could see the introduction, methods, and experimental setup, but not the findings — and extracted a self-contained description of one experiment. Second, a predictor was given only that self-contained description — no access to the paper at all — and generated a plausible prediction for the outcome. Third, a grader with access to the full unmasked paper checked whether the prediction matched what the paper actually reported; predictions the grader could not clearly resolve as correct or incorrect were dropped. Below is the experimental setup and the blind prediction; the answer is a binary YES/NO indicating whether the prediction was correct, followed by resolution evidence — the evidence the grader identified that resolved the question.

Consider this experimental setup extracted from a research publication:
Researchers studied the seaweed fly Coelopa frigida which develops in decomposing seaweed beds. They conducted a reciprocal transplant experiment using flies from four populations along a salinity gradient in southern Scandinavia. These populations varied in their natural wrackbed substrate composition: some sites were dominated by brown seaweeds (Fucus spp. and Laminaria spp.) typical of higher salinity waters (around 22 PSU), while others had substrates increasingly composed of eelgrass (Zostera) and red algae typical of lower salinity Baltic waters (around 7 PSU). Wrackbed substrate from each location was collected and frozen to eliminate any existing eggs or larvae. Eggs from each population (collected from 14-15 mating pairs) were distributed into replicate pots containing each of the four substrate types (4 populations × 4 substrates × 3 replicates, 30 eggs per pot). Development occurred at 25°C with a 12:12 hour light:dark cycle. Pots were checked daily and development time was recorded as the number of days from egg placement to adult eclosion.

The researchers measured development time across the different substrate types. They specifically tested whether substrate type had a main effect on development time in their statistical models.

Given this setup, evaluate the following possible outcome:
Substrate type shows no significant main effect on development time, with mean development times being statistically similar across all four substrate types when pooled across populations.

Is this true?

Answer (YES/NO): NO